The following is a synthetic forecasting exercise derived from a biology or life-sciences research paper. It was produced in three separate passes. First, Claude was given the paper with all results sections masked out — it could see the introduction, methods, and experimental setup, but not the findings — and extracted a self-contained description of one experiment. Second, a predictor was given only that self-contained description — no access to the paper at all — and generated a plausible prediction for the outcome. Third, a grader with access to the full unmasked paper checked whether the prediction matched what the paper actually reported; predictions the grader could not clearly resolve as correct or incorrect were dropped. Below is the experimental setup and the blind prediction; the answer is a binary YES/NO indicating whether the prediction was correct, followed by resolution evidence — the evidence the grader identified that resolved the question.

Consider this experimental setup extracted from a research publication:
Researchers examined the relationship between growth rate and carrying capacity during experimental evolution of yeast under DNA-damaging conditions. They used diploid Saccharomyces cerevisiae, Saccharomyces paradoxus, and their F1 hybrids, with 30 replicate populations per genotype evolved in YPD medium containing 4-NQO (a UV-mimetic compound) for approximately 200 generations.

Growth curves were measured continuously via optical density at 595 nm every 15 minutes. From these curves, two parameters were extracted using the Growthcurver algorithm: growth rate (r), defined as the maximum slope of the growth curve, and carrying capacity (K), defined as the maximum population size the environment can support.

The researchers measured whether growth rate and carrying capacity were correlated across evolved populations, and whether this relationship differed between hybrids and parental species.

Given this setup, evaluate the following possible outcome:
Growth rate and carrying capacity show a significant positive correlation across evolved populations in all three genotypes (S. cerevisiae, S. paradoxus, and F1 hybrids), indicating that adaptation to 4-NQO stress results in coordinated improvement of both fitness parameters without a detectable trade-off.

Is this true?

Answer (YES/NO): NO